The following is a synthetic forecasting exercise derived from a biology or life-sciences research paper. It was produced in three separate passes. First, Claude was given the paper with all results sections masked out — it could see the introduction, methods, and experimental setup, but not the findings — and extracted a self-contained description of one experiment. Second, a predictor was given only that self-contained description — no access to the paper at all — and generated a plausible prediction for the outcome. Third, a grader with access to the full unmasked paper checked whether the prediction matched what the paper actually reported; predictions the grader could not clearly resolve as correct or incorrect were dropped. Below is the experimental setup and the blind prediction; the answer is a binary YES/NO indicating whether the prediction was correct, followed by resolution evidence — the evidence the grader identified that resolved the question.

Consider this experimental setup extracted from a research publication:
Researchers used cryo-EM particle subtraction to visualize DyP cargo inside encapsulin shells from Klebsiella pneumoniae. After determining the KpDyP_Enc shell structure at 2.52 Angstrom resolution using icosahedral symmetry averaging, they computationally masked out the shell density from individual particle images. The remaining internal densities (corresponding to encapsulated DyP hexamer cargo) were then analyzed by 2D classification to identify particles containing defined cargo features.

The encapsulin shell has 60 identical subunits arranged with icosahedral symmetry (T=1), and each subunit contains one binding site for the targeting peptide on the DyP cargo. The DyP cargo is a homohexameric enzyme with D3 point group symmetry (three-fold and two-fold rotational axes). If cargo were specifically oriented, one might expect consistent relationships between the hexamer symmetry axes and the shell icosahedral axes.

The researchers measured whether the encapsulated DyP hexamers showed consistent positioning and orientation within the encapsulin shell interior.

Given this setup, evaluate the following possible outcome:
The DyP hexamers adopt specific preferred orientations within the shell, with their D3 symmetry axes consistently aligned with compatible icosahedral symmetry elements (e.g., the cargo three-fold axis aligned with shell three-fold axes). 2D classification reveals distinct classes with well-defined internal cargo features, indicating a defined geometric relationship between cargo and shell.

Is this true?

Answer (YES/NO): NO